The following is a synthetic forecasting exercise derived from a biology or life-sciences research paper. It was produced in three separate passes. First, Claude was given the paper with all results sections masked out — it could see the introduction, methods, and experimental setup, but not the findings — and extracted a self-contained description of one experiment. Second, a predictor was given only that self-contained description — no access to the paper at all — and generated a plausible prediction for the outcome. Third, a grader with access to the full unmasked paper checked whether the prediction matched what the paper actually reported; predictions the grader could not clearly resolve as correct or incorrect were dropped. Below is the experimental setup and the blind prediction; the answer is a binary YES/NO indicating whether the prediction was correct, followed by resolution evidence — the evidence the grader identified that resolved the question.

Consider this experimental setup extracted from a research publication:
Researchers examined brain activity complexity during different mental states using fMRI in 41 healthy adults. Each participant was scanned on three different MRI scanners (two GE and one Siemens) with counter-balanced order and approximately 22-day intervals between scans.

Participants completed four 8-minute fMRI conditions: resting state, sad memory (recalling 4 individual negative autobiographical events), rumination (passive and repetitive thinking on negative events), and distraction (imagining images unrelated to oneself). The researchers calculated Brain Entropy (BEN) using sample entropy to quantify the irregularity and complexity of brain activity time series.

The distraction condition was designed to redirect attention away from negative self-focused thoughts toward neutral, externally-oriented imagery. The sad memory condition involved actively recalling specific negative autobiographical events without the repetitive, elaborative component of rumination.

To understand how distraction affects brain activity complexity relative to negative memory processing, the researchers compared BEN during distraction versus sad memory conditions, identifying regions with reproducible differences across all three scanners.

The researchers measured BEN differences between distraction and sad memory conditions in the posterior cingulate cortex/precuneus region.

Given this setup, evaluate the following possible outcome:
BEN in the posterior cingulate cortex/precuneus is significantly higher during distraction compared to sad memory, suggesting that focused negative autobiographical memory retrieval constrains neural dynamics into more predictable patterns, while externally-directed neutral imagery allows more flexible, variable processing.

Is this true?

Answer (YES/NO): NO